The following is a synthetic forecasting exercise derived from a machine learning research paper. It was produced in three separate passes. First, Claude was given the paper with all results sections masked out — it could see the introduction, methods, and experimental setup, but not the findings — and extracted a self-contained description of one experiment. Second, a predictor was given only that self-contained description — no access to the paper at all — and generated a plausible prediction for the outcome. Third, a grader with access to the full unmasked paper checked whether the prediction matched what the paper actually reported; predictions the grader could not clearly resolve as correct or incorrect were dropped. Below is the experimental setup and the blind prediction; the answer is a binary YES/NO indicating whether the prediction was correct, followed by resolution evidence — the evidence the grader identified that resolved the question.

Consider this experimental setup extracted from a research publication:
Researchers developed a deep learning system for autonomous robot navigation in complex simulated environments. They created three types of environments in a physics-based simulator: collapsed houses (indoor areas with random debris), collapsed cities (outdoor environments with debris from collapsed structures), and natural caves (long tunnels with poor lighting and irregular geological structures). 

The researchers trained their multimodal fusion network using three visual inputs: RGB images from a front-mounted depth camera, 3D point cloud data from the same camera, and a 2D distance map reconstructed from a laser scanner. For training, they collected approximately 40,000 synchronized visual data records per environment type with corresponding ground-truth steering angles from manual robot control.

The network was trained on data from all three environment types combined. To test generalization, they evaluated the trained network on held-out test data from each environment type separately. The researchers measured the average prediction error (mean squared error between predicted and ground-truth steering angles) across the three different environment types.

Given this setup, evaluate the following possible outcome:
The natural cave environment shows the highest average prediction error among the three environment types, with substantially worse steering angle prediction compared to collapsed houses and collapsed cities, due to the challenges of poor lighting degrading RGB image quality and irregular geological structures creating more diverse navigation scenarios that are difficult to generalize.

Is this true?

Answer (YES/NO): NO